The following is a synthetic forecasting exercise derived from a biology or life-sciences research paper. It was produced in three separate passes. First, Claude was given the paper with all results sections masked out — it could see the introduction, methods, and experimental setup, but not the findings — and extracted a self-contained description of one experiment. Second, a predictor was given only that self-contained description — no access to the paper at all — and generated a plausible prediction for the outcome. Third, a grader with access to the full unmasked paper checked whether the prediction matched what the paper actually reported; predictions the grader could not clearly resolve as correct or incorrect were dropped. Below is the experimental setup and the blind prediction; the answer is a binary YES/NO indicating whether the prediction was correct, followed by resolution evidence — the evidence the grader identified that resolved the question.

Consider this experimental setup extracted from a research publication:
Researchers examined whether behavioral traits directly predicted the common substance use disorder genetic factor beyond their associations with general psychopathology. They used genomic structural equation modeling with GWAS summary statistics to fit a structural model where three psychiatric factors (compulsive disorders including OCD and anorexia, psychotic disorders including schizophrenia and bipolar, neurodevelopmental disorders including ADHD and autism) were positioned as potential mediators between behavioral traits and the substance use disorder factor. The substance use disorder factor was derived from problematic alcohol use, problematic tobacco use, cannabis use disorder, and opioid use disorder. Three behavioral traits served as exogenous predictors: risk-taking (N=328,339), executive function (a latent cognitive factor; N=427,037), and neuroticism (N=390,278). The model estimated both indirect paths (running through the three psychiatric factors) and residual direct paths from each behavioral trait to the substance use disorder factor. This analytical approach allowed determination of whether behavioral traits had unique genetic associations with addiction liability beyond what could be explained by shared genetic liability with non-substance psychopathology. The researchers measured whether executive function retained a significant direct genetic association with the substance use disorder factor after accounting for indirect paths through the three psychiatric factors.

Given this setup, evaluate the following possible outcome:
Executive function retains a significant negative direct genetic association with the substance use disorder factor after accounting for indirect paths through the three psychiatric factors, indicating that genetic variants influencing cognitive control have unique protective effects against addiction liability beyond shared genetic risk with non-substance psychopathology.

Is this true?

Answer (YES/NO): YES